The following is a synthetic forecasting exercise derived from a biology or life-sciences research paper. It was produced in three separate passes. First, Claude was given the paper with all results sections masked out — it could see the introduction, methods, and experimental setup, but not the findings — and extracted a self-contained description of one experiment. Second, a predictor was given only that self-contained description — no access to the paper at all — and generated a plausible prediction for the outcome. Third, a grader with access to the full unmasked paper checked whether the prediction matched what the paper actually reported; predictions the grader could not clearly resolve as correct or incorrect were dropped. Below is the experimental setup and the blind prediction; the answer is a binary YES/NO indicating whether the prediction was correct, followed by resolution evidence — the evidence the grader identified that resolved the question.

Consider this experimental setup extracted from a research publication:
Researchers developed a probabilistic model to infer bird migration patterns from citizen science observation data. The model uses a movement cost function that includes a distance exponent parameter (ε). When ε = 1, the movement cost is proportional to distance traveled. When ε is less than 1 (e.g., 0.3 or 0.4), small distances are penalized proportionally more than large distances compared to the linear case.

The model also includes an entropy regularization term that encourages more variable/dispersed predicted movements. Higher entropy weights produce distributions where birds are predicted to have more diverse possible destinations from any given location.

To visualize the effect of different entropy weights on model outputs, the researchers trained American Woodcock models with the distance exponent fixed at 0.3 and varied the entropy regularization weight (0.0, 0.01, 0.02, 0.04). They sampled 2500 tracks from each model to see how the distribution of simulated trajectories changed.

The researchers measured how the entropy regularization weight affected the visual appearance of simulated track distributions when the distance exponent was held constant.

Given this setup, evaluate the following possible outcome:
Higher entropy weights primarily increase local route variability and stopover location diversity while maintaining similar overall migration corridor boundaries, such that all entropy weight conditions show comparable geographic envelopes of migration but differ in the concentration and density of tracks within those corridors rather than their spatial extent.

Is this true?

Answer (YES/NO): NO